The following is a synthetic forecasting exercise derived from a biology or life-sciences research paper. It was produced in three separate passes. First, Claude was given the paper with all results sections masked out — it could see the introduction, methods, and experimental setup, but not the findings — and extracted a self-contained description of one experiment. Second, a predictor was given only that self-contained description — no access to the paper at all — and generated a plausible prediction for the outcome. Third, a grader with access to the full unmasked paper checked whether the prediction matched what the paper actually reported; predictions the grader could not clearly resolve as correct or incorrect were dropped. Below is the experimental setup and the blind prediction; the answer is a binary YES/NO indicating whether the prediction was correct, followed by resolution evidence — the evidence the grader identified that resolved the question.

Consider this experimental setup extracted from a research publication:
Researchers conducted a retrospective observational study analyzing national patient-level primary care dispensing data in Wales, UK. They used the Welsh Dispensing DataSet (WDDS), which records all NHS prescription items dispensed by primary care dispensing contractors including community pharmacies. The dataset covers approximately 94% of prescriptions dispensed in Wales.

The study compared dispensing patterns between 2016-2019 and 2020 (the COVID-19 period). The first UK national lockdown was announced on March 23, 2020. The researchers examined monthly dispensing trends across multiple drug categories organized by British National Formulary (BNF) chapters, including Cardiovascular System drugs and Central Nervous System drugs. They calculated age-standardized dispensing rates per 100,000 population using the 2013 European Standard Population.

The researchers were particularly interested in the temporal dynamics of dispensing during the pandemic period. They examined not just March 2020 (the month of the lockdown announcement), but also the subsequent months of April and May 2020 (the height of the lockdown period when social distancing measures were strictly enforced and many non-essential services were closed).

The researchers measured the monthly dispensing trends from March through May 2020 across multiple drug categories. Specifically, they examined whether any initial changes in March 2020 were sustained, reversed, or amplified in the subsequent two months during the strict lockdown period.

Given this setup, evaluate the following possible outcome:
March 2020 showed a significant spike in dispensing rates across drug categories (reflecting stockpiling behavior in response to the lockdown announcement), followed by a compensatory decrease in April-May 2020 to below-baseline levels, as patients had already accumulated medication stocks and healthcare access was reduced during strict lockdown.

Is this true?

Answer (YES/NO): YES